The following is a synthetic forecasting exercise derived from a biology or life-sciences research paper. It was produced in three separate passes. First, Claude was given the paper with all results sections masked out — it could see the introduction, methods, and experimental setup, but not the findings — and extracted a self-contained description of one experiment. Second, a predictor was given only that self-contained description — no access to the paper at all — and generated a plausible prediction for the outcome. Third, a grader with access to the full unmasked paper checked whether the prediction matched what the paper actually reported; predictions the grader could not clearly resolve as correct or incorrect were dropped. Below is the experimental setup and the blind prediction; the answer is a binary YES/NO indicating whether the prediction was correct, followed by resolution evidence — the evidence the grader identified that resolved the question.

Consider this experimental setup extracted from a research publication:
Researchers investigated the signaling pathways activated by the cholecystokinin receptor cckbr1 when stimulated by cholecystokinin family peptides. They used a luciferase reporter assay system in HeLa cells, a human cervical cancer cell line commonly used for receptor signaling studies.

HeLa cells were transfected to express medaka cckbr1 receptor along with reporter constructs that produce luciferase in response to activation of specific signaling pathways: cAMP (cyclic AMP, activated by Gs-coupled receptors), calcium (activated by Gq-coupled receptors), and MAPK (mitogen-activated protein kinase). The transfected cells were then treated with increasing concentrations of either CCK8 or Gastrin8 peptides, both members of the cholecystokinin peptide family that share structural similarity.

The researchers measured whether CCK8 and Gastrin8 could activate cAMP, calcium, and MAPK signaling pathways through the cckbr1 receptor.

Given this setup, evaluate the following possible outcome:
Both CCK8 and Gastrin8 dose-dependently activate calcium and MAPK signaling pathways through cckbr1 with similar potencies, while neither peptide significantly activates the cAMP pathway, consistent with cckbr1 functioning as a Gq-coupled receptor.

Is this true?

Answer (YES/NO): NO